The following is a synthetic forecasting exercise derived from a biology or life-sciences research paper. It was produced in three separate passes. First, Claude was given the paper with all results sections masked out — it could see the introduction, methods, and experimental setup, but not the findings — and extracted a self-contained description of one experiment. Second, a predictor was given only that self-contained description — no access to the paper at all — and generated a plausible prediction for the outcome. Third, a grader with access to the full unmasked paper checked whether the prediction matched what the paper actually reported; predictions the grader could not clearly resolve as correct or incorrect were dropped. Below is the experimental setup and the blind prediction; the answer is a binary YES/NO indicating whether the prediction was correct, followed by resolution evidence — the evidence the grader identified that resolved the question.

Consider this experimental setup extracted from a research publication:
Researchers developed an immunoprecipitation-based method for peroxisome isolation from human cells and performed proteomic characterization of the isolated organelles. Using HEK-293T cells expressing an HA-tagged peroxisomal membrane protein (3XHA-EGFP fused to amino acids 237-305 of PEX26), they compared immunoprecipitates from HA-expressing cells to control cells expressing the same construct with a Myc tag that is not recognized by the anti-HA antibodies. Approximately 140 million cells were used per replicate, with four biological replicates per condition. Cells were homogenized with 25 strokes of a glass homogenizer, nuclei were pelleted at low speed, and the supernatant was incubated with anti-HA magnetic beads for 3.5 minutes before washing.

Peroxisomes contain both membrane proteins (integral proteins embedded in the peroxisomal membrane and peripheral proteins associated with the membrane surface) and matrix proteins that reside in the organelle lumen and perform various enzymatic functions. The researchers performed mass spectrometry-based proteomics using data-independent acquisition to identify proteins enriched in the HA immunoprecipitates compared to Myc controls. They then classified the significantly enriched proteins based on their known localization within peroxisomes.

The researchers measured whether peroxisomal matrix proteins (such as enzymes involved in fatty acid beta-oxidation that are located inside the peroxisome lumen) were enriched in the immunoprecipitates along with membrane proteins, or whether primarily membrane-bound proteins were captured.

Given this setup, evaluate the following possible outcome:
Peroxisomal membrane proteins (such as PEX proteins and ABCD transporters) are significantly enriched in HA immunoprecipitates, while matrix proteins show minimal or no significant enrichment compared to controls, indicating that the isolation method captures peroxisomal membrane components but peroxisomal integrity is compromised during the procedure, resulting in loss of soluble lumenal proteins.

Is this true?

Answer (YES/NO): NO